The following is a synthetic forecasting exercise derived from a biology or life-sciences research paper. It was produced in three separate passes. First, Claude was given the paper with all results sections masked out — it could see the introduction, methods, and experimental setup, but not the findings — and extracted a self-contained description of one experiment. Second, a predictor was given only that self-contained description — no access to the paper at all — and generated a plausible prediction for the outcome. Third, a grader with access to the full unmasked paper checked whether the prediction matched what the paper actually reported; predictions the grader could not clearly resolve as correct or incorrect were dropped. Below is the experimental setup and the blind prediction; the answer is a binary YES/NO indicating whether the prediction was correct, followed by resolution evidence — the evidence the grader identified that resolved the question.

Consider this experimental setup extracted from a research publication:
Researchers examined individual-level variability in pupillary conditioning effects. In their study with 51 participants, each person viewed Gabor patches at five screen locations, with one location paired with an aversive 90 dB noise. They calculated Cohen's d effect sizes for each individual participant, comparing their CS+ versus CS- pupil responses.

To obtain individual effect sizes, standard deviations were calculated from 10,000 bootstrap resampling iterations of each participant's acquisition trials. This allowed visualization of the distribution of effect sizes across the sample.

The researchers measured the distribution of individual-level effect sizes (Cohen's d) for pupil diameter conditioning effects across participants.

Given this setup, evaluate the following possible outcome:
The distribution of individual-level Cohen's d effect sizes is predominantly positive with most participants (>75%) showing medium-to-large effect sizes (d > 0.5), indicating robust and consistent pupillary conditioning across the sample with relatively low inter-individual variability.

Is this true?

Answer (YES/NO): NO